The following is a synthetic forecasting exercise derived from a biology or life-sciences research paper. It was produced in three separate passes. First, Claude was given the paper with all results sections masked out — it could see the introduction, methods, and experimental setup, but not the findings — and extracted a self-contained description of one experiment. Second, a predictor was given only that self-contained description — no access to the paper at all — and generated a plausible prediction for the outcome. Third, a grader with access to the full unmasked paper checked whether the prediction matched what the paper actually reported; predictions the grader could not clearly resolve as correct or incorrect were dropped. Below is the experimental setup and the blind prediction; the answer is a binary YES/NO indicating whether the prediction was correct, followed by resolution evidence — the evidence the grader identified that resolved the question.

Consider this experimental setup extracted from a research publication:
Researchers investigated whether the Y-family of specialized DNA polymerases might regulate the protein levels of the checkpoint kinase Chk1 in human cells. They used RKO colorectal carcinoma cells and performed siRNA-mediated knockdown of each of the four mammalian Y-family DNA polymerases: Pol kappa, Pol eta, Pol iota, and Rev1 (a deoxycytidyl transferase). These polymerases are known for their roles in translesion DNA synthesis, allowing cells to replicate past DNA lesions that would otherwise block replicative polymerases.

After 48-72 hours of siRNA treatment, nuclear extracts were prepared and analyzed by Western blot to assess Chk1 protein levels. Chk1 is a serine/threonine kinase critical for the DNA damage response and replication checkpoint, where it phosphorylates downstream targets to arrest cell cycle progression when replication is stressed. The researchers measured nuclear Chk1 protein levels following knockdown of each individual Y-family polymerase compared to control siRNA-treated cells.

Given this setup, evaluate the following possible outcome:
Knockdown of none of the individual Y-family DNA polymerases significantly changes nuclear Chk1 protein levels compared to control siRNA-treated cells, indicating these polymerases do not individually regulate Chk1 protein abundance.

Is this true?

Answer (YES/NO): NO